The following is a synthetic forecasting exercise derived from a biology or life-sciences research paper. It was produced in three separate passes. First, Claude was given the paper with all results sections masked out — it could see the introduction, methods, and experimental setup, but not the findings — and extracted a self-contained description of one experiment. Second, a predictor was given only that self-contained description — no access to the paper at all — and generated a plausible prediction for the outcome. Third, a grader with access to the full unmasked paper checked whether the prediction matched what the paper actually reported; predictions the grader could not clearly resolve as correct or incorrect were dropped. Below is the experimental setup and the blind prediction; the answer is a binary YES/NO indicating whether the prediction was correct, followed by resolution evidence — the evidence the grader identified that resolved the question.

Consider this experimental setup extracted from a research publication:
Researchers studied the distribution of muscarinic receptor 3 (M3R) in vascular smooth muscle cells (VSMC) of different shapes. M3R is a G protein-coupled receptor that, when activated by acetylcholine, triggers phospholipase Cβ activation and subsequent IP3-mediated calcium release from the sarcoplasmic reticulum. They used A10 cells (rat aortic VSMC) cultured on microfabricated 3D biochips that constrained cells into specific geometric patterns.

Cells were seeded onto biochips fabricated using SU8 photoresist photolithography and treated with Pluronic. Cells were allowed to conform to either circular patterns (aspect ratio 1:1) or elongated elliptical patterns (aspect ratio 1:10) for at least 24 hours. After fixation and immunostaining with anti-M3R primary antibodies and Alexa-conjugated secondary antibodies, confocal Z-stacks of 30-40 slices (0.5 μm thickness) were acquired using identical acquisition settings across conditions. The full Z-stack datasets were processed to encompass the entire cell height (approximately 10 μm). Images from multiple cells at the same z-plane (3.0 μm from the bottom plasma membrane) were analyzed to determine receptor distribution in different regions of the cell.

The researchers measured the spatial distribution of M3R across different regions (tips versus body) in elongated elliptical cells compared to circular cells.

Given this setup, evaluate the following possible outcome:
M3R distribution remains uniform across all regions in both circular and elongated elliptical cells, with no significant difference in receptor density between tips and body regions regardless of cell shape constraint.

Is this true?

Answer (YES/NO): NO